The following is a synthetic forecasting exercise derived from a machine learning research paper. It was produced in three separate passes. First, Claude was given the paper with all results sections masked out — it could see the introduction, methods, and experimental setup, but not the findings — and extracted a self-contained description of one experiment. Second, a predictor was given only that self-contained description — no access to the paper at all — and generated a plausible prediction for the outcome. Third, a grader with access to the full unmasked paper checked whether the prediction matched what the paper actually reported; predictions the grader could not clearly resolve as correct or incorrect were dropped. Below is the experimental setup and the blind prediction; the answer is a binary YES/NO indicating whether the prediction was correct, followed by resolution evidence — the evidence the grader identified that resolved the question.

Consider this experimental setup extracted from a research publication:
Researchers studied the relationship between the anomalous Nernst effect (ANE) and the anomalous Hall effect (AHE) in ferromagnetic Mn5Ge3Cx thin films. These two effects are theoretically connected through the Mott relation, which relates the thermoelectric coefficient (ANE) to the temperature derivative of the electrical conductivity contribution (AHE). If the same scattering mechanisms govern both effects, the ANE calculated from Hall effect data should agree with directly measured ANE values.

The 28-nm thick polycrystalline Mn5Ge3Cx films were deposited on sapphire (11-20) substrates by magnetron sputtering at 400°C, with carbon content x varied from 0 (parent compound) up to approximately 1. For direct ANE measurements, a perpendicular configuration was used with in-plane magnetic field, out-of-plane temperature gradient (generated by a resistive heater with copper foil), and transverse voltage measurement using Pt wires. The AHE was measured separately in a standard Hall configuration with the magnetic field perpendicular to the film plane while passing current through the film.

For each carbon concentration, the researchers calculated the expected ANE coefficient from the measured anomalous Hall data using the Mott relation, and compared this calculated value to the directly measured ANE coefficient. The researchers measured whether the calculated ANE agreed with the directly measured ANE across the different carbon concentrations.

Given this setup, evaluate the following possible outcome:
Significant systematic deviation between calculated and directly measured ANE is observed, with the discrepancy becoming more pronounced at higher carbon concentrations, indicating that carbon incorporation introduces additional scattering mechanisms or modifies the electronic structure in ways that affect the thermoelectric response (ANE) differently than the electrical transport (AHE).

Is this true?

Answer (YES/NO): YES